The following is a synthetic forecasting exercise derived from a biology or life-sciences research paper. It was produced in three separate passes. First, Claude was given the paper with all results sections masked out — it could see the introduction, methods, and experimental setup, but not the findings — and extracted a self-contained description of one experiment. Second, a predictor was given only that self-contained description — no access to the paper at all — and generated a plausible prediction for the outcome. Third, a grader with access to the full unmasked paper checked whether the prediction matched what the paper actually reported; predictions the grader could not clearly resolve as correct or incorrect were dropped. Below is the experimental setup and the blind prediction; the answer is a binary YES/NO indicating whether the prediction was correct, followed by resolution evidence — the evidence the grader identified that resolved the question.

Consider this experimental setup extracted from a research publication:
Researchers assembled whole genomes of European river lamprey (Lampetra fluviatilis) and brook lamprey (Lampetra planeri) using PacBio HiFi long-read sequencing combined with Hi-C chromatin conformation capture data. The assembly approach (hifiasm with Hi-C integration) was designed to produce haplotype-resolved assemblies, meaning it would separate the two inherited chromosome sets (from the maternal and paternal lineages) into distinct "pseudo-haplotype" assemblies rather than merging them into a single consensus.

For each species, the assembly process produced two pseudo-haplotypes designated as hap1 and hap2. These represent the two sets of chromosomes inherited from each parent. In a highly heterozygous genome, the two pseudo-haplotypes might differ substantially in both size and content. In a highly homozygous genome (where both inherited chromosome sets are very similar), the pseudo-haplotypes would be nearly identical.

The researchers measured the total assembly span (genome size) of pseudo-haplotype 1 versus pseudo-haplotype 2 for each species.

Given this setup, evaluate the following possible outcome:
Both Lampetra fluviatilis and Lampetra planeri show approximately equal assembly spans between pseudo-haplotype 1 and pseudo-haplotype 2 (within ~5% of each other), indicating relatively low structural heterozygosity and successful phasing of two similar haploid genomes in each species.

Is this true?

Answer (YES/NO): NO